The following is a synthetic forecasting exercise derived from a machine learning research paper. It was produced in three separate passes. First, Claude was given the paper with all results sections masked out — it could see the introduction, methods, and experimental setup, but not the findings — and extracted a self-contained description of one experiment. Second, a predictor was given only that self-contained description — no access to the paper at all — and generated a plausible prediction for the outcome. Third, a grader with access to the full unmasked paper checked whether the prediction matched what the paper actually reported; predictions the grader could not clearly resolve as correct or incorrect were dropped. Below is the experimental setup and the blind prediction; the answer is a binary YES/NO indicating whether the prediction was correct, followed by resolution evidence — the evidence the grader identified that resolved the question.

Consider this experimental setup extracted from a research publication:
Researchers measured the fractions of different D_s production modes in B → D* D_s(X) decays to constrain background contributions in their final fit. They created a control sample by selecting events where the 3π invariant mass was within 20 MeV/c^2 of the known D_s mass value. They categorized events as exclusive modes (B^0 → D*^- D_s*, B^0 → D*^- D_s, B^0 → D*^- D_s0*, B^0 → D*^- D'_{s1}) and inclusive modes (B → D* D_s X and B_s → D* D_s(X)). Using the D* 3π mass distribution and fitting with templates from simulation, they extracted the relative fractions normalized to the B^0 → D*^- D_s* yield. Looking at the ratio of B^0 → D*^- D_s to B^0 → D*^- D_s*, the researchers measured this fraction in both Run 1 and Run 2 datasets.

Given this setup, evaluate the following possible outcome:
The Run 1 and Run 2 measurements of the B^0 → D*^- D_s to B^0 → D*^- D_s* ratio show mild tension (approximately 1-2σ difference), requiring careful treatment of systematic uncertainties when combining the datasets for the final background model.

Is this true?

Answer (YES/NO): NO